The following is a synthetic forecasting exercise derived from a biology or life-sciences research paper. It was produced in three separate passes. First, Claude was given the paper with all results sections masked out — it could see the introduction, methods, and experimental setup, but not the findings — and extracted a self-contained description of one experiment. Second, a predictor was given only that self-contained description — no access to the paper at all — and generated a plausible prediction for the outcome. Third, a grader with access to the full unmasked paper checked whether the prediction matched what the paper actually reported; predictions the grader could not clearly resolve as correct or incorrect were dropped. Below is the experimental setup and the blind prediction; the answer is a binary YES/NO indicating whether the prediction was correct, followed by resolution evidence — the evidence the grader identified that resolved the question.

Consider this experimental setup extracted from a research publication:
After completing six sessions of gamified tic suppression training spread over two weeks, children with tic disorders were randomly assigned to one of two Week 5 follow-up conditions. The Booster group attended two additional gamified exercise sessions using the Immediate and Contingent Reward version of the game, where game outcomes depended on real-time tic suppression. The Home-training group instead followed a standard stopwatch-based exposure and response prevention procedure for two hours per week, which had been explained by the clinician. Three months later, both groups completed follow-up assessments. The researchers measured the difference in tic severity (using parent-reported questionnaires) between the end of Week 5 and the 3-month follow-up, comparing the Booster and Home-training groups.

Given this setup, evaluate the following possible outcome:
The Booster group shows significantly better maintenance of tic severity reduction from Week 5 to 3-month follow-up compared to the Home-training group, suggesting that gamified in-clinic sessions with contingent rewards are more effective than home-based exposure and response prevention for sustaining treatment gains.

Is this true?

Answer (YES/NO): NO